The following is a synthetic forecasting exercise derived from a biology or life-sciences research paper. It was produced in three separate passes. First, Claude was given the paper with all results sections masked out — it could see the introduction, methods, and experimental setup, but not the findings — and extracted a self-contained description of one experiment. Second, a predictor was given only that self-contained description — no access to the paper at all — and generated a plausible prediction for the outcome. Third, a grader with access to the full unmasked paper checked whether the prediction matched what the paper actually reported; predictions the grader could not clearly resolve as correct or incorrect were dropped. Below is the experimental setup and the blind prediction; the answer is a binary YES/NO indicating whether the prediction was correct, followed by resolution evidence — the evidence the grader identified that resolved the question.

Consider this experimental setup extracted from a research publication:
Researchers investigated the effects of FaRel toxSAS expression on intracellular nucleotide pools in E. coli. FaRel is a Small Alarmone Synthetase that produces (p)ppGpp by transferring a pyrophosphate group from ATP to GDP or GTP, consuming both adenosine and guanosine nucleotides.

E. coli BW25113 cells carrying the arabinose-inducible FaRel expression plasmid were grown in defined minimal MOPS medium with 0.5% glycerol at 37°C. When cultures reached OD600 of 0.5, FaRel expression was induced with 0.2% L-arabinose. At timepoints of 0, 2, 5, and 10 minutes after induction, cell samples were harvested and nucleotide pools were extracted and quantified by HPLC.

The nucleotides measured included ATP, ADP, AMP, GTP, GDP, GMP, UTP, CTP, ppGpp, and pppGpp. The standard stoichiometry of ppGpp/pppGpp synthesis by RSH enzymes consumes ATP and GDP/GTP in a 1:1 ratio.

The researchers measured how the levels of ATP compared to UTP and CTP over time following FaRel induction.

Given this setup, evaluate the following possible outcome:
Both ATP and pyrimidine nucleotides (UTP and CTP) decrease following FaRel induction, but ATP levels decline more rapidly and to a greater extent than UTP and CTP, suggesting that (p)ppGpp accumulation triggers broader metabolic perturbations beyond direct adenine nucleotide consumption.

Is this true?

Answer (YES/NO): NO